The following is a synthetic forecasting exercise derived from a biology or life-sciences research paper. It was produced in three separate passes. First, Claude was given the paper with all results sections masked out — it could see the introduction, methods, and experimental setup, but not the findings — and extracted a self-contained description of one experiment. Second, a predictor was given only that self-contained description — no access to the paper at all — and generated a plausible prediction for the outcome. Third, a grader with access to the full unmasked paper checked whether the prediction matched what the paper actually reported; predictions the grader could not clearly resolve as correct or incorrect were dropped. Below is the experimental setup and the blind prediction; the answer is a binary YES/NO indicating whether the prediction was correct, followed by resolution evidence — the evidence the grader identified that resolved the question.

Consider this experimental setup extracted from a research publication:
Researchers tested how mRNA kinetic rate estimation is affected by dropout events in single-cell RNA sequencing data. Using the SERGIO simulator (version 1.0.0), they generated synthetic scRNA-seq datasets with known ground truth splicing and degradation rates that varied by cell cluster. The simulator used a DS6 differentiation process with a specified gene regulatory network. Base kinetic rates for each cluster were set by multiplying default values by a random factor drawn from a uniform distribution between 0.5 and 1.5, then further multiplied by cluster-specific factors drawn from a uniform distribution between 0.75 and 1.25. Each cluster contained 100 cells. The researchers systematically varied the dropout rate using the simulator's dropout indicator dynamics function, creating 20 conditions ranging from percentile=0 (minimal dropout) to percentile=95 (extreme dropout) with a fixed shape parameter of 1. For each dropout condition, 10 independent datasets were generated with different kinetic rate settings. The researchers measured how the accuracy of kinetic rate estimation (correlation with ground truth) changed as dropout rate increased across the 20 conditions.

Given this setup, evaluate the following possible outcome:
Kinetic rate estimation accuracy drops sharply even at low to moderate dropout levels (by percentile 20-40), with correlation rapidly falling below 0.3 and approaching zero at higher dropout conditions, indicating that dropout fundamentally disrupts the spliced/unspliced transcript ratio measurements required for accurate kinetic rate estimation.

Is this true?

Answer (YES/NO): NO